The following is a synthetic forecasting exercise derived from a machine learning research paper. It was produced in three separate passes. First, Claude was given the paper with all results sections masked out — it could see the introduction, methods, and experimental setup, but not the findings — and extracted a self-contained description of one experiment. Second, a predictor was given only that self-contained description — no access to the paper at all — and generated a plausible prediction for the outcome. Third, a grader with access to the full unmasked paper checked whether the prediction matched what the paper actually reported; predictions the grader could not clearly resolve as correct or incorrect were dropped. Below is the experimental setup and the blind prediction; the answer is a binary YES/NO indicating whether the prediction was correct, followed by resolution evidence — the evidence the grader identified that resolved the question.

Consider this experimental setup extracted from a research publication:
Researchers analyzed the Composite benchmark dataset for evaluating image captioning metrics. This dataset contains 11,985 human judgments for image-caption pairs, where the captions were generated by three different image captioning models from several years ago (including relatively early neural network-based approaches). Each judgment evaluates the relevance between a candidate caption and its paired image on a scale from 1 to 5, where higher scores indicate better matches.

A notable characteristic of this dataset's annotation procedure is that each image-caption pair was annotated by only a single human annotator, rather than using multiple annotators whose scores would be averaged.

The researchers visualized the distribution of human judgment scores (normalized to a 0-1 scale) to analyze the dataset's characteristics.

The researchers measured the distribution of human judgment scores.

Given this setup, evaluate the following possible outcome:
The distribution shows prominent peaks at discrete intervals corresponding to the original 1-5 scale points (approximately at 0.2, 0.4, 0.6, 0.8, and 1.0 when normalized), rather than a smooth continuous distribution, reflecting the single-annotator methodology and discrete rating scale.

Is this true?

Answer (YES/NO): NO